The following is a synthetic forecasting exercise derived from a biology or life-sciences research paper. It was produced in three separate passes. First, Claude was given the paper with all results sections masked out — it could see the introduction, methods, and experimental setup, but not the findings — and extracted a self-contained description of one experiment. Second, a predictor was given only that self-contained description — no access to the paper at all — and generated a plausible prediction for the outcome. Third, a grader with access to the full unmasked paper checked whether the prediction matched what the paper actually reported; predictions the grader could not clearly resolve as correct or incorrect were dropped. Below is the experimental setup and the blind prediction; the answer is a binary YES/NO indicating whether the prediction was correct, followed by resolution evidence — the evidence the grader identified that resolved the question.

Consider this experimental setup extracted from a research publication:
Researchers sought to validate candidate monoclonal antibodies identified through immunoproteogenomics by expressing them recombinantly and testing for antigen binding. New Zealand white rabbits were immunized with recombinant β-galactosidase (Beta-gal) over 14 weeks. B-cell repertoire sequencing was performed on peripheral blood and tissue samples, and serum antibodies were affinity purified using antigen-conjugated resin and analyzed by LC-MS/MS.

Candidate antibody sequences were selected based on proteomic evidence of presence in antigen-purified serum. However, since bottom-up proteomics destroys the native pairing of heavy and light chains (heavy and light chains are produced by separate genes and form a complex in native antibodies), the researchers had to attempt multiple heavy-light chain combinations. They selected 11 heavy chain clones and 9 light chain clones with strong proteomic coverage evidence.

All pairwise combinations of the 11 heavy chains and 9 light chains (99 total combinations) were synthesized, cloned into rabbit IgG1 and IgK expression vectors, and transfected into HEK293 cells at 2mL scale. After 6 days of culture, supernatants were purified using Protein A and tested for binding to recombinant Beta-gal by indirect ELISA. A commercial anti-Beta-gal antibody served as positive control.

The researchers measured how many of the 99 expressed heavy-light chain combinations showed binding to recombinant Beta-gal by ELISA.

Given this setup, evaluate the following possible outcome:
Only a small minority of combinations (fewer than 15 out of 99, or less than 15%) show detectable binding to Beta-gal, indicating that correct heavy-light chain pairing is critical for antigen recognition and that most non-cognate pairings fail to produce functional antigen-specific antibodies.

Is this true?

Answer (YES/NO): YES